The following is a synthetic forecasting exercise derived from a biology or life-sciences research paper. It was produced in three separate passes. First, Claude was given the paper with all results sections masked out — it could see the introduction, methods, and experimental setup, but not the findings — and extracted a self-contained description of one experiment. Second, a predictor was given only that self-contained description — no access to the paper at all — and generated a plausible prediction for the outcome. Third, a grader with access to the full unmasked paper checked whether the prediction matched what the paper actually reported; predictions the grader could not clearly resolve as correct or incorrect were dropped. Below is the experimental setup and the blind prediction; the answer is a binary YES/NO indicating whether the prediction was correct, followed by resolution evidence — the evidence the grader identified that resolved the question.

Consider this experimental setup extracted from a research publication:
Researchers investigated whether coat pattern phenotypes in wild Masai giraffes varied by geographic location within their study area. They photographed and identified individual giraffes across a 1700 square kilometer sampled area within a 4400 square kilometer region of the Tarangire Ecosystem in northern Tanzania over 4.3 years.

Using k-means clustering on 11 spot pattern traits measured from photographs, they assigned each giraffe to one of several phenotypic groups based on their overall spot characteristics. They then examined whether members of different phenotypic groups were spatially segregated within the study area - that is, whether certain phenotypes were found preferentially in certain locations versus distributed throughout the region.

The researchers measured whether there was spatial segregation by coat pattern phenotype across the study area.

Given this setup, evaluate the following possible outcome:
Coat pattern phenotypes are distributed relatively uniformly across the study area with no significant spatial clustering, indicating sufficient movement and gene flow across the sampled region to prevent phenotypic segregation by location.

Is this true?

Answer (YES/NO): YES